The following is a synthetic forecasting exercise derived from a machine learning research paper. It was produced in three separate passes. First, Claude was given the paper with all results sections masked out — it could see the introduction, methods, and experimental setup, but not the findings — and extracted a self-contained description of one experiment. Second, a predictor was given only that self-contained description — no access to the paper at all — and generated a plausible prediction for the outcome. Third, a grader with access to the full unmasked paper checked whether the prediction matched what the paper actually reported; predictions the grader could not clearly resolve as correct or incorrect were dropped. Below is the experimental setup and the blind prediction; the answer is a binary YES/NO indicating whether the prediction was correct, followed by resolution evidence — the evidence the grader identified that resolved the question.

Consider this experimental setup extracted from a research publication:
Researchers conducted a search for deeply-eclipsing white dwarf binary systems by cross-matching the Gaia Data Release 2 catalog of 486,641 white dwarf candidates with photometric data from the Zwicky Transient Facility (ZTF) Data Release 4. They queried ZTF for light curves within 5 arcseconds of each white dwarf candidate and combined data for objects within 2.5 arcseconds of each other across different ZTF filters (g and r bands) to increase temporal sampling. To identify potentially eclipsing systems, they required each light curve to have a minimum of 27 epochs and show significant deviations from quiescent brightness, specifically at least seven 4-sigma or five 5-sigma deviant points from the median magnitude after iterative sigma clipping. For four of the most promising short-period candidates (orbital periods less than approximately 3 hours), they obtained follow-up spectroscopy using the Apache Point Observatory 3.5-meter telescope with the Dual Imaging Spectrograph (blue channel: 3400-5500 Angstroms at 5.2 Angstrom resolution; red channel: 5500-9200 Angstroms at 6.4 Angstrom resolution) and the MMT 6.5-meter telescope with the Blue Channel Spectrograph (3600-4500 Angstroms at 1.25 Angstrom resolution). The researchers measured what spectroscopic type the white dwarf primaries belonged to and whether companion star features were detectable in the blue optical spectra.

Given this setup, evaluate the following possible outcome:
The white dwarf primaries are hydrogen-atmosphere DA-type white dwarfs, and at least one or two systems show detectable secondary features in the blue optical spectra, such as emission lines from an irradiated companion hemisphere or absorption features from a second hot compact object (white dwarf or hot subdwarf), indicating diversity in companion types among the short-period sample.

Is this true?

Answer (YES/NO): NO